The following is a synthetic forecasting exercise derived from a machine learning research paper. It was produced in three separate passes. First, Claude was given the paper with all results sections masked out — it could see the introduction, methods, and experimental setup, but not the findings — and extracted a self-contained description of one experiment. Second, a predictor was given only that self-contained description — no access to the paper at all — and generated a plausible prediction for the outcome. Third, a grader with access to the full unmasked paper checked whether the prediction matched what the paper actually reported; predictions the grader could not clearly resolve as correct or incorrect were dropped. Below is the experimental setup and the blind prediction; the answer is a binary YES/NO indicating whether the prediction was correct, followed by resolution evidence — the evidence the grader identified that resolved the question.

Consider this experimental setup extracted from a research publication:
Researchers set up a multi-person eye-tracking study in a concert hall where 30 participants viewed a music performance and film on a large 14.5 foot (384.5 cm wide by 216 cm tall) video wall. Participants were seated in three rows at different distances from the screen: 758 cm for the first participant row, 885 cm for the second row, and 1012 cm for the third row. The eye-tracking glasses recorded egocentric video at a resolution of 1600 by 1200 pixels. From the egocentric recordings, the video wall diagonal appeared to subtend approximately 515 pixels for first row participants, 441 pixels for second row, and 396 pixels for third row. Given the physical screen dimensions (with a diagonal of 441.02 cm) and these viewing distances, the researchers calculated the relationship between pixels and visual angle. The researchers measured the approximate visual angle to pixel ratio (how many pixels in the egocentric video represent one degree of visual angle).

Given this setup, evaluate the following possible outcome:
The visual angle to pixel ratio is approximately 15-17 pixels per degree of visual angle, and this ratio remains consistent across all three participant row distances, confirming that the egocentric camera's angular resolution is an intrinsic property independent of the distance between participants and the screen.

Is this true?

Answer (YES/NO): YES